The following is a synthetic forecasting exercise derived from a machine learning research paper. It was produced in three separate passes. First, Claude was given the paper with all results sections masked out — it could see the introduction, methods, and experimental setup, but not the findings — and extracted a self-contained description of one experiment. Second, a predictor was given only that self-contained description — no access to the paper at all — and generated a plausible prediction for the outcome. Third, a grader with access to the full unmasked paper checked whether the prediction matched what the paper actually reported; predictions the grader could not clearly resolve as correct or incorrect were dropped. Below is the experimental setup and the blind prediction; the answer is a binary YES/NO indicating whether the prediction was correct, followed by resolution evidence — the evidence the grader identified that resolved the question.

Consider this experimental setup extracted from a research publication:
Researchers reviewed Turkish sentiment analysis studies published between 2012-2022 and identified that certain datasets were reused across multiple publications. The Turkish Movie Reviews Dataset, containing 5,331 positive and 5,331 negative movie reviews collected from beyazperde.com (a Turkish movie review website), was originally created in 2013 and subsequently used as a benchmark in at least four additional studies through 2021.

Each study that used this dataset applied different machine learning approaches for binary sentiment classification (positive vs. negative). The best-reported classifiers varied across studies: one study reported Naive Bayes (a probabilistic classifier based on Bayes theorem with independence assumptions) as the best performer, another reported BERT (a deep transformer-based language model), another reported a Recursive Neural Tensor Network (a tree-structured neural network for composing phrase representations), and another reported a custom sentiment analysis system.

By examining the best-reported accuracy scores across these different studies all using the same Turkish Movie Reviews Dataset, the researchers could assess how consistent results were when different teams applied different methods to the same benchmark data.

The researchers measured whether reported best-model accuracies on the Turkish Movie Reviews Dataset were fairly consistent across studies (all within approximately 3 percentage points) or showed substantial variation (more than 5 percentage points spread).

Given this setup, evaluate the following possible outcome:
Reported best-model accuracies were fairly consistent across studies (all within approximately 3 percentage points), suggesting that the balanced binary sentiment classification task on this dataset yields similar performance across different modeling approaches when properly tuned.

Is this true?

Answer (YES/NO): YES